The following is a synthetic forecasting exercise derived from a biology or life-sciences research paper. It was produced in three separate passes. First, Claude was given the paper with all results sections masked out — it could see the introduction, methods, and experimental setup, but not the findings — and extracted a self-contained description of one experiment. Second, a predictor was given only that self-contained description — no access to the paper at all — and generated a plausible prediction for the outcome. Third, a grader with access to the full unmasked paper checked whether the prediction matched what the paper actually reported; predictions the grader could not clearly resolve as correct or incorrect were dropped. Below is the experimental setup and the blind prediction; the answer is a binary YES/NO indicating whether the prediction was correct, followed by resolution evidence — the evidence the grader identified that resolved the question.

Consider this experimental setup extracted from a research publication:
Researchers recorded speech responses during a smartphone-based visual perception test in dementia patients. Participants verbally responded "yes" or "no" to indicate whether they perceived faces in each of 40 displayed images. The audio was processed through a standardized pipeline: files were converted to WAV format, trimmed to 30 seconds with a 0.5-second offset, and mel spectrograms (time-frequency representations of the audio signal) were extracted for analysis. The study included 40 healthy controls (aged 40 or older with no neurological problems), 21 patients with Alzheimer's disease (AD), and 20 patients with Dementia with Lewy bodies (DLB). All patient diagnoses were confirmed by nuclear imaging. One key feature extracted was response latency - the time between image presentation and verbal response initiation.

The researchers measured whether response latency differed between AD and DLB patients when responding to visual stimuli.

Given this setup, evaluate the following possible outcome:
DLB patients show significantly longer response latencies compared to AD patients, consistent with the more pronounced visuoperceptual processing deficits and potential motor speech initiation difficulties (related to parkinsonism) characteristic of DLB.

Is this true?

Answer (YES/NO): NO